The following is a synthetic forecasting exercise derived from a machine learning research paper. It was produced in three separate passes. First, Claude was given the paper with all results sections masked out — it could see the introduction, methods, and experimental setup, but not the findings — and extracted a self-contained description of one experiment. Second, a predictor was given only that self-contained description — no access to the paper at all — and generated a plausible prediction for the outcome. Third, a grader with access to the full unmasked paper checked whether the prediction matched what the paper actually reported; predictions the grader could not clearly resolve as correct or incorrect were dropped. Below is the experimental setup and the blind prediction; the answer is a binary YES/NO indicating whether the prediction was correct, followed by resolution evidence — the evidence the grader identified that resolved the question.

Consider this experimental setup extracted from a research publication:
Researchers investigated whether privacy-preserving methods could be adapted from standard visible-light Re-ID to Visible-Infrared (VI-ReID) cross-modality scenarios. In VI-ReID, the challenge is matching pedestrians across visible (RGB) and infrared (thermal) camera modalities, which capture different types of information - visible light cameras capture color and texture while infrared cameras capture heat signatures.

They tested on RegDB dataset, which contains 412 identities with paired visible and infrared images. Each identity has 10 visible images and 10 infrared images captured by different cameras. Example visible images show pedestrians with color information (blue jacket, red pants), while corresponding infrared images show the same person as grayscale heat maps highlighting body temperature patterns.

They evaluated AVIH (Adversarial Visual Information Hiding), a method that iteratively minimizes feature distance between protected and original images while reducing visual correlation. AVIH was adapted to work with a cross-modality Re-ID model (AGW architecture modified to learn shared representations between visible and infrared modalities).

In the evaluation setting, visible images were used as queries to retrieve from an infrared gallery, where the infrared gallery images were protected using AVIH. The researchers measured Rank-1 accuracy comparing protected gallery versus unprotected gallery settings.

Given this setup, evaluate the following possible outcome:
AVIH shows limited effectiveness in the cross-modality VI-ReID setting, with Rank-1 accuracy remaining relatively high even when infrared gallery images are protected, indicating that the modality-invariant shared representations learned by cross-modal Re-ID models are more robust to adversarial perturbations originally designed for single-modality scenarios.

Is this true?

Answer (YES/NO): NO